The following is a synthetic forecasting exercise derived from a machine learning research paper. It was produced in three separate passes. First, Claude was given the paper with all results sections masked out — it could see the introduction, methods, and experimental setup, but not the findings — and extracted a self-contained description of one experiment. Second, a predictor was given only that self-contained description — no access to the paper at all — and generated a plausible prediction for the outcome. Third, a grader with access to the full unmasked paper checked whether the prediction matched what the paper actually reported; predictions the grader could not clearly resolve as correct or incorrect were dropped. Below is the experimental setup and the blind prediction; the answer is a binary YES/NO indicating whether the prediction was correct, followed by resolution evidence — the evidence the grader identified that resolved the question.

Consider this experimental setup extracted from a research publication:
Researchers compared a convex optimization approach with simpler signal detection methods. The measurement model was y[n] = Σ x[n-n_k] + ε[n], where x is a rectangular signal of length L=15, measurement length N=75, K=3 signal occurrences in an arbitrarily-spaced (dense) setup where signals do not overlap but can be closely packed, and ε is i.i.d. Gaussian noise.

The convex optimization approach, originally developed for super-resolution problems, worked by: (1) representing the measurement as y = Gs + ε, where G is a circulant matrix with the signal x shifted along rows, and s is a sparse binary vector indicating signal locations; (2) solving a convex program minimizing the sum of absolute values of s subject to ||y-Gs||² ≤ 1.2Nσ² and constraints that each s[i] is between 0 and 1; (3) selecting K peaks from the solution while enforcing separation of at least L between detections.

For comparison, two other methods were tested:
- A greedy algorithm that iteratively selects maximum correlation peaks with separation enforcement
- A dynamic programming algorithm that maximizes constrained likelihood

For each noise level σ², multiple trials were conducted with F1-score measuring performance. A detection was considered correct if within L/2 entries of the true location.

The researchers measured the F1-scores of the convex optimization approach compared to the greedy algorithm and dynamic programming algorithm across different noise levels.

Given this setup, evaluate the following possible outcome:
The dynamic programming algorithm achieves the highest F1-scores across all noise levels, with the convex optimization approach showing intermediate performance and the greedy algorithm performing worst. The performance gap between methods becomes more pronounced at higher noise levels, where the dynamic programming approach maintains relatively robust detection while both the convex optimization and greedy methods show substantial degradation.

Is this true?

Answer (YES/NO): NO